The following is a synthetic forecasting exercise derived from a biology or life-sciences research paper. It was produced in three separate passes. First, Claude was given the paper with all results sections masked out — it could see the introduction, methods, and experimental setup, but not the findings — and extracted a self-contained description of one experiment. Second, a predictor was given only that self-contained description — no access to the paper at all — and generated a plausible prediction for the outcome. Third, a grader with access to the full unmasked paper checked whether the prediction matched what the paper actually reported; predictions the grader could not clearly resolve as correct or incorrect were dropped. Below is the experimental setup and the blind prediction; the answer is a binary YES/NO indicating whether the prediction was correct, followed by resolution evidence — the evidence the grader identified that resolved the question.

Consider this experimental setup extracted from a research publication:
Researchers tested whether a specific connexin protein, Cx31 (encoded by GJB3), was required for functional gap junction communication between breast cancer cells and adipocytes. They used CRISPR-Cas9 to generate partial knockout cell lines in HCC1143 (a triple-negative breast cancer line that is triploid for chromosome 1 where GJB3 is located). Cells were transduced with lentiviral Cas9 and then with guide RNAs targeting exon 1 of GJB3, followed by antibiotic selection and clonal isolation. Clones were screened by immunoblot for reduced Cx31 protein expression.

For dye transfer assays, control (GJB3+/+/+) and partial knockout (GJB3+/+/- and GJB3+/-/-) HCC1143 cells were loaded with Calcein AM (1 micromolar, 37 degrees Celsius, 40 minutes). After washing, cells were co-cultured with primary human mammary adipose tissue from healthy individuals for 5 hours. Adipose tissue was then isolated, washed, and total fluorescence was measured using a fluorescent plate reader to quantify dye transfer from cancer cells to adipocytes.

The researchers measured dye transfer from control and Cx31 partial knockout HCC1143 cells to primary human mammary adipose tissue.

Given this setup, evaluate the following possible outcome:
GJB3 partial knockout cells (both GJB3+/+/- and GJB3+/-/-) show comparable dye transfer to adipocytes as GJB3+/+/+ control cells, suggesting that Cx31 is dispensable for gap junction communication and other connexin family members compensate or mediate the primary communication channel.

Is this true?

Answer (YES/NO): NO